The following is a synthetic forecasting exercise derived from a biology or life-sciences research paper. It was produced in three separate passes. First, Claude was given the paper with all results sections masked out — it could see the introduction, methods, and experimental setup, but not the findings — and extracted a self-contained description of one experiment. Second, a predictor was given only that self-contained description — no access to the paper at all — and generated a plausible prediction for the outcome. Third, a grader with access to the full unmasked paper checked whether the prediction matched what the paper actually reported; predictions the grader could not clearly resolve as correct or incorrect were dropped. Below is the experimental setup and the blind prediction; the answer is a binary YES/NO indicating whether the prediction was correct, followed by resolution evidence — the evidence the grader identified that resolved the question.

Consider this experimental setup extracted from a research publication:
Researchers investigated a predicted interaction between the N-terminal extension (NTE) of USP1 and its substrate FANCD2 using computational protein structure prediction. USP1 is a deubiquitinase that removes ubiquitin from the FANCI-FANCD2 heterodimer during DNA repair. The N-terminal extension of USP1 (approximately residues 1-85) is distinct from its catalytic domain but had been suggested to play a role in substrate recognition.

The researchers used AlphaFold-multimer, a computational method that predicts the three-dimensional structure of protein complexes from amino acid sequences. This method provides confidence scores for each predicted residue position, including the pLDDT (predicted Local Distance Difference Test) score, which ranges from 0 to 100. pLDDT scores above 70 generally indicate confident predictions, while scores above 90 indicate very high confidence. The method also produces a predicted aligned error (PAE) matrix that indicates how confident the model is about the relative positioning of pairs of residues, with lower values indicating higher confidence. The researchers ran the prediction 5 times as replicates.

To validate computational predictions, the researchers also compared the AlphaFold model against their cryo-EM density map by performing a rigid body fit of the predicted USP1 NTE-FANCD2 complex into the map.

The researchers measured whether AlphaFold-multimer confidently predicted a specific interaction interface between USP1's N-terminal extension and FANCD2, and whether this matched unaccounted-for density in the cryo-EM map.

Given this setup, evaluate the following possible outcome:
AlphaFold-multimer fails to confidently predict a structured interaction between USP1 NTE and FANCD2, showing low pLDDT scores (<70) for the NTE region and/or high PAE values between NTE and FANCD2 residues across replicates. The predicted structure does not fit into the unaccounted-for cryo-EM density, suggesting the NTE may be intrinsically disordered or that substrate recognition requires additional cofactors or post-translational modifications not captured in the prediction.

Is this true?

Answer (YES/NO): NO